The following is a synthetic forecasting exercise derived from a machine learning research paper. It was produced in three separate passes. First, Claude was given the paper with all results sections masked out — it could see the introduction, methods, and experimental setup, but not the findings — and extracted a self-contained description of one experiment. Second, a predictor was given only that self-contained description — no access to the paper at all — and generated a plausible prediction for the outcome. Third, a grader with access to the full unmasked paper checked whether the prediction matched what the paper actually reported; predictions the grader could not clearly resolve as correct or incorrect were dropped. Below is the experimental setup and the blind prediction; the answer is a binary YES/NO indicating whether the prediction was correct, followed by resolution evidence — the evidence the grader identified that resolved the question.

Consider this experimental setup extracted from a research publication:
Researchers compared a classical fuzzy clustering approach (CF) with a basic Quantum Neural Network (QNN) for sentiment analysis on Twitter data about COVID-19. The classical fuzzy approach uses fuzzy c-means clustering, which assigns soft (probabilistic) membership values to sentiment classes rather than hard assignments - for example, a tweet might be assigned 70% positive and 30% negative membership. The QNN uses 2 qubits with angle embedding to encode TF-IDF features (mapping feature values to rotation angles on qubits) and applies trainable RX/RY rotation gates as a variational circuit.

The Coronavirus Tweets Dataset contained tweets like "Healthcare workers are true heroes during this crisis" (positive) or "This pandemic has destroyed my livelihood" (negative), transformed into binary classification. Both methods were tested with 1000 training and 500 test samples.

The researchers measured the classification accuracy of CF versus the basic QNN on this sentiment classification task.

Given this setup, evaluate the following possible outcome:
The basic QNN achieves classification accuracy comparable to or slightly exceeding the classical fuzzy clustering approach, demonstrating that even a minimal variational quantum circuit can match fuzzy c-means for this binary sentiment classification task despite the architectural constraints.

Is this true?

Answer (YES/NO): NO